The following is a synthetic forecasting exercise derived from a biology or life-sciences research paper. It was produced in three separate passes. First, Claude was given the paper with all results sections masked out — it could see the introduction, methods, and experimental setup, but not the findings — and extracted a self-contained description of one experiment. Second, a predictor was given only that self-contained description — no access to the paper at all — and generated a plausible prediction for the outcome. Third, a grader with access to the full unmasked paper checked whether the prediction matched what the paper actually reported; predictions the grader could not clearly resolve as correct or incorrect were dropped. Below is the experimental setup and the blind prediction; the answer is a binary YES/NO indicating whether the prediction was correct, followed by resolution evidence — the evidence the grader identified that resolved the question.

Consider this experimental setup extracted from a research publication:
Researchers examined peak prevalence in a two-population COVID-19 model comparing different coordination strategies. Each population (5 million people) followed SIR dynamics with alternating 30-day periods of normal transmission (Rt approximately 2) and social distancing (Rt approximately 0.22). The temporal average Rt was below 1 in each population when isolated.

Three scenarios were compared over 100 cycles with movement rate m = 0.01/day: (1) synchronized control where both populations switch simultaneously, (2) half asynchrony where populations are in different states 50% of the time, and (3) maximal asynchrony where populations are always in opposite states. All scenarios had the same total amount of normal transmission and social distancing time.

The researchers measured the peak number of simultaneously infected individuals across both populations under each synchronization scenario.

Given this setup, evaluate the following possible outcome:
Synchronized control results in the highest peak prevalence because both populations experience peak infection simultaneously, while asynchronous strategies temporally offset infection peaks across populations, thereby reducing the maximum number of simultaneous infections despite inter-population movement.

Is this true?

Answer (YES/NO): NO